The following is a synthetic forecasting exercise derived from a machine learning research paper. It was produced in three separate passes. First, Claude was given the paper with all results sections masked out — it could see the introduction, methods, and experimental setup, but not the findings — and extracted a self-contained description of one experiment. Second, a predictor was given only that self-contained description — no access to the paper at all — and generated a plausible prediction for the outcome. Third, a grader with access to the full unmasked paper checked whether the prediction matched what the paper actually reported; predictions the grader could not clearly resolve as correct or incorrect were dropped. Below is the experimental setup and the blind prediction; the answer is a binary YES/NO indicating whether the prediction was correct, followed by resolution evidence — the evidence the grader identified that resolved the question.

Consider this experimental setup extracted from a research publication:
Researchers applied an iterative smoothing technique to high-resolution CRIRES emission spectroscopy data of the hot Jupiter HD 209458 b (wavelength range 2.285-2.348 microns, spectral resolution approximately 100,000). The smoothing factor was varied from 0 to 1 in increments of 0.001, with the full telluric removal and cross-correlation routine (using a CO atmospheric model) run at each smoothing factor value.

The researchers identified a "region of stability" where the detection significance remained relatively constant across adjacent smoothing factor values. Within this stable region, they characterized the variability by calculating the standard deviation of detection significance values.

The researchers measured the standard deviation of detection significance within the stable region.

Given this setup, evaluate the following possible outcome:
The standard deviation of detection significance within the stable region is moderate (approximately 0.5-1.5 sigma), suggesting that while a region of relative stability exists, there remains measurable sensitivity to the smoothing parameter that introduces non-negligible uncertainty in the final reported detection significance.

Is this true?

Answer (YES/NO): NO